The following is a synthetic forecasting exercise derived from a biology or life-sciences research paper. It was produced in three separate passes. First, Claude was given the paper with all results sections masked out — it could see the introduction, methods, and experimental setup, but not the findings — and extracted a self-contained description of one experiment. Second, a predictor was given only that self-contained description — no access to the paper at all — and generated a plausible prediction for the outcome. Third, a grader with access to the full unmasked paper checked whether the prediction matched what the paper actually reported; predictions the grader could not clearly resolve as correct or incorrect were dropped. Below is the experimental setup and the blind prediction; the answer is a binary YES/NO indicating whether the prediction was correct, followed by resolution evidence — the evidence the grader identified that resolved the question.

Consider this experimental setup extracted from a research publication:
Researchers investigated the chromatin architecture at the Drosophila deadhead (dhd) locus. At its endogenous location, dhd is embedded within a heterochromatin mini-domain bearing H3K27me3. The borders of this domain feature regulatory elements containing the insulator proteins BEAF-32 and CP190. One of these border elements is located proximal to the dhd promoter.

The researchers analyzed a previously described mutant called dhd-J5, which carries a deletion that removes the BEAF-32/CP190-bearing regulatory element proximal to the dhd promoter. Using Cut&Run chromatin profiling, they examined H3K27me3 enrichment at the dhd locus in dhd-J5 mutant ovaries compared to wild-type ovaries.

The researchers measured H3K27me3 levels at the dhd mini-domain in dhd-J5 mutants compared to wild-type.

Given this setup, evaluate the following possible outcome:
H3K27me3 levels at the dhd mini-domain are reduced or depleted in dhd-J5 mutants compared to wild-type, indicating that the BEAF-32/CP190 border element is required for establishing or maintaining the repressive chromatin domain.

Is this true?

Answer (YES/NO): YES